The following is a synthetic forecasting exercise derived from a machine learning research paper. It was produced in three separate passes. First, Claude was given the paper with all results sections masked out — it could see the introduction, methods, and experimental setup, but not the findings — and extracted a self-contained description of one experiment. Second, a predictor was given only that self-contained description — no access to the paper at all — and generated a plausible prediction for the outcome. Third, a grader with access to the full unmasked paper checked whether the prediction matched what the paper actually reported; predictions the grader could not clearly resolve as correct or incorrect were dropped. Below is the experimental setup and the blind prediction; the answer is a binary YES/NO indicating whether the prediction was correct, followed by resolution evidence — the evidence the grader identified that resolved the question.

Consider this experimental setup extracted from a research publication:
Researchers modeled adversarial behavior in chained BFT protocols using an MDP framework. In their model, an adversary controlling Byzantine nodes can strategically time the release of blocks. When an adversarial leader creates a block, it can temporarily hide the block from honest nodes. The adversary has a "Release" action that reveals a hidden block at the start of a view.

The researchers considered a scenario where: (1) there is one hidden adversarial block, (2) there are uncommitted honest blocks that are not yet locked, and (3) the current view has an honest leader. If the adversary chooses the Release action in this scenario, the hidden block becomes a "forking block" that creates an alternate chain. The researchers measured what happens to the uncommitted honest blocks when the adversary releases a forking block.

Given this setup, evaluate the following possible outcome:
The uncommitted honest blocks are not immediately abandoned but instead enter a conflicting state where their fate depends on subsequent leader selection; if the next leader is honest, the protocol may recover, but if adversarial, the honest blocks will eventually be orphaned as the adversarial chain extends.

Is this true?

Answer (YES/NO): NO